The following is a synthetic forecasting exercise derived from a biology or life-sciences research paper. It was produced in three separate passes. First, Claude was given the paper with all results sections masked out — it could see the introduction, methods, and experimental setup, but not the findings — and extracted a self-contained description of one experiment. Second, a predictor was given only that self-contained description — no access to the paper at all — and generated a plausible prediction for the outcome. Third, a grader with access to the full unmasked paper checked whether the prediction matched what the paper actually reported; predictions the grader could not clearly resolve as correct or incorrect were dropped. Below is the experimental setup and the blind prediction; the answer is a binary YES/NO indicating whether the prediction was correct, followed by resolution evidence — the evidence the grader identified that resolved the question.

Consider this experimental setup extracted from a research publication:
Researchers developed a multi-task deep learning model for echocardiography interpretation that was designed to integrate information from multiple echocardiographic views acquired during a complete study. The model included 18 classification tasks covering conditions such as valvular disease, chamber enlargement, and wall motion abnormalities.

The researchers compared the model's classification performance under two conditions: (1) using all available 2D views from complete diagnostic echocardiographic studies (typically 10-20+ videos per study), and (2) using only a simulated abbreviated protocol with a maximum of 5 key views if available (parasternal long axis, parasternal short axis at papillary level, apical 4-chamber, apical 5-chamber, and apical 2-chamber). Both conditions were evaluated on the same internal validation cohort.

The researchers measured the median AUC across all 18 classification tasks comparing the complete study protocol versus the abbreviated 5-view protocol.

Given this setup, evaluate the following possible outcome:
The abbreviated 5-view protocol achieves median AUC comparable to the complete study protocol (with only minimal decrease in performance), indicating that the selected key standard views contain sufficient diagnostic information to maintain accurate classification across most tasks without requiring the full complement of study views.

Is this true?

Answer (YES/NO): YES